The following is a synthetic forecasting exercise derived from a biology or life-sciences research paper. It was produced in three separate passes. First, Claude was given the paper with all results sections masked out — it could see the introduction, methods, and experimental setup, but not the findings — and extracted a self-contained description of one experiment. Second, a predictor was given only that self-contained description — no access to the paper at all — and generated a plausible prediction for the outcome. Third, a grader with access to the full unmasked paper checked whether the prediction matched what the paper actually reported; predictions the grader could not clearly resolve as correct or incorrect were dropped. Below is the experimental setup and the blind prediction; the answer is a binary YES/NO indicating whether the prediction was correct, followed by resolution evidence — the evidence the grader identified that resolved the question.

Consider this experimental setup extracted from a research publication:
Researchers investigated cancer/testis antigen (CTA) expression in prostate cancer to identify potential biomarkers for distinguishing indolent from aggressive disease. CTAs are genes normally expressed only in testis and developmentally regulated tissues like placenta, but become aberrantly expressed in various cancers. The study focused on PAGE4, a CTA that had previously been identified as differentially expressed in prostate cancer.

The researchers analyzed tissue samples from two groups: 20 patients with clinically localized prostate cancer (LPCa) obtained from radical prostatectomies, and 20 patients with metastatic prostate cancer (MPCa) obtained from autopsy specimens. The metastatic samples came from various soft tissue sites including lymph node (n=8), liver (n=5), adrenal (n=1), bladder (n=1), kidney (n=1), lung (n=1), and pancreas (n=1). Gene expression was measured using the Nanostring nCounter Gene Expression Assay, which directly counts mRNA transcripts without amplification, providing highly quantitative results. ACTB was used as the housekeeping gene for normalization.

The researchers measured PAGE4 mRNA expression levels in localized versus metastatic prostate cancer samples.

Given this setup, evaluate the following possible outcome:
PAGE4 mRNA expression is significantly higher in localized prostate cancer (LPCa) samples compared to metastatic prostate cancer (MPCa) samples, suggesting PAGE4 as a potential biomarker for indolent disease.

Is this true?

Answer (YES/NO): YES